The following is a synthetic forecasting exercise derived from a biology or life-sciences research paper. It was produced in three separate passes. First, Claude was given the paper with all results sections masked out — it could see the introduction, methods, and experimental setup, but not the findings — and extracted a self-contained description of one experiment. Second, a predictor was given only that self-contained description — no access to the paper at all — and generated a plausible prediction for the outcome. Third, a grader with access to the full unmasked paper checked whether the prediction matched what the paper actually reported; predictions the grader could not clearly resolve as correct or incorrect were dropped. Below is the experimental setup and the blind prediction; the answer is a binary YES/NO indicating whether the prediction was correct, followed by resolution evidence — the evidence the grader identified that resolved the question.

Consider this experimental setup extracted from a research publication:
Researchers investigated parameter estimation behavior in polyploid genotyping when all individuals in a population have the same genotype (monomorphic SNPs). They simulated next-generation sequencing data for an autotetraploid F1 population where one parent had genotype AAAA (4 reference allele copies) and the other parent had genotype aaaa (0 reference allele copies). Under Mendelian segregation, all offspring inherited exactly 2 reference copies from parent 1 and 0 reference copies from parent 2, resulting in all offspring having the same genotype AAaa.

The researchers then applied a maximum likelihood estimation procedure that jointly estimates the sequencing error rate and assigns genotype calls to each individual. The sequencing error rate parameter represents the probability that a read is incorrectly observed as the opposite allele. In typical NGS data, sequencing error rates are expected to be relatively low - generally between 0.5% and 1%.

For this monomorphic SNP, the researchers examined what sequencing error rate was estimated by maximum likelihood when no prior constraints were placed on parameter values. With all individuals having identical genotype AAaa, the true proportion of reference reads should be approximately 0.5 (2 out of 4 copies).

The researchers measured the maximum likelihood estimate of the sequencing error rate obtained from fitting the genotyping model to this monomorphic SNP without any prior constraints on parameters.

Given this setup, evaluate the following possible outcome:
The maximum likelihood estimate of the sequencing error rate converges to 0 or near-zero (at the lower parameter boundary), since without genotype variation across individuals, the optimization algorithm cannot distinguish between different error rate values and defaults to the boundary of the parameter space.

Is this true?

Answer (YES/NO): NO